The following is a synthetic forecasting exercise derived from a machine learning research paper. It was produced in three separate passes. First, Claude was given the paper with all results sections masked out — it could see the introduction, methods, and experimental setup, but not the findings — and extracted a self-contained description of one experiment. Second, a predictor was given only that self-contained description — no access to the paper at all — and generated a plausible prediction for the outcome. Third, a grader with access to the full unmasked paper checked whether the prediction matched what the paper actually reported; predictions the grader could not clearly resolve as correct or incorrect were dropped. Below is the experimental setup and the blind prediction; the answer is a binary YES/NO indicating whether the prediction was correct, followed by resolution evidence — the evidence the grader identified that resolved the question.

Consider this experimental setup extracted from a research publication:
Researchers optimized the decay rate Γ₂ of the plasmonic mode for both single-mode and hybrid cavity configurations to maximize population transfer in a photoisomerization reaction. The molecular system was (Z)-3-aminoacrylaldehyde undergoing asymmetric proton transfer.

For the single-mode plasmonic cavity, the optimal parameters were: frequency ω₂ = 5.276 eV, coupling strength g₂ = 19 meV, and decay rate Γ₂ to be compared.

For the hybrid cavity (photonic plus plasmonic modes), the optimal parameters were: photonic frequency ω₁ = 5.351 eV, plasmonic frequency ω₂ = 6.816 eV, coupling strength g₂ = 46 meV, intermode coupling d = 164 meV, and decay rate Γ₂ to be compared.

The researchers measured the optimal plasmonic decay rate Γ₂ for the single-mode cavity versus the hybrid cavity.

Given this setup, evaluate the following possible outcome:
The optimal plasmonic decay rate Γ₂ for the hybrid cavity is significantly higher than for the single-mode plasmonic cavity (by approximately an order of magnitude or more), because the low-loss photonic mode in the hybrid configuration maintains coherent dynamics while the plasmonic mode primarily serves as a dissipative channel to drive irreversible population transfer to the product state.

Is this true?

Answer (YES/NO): NO